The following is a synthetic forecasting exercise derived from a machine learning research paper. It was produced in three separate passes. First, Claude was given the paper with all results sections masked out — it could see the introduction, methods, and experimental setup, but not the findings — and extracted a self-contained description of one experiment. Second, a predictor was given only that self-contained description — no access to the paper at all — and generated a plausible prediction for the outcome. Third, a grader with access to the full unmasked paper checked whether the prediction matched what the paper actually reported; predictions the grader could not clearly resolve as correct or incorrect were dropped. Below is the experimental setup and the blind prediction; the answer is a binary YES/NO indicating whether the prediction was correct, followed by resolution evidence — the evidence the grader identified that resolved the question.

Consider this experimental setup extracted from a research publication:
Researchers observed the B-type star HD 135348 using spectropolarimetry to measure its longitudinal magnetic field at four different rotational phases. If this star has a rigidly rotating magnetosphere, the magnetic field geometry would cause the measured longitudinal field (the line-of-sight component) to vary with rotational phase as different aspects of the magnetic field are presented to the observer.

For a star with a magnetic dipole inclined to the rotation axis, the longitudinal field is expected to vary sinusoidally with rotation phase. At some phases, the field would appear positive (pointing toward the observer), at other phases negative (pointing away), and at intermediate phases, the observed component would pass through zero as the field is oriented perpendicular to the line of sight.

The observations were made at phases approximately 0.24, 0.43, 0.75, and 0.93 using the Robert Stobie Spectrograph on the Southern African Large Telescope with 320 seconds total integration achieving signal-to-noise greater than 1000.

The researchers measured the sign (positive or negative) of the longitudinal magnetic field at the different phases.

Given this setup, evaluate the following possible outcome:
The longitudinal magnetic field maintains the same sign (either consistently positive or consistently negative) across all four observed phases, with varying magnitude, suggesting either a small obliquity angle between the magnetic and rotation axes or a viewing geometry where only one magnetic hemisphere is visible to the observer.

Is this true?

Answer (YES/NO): NO